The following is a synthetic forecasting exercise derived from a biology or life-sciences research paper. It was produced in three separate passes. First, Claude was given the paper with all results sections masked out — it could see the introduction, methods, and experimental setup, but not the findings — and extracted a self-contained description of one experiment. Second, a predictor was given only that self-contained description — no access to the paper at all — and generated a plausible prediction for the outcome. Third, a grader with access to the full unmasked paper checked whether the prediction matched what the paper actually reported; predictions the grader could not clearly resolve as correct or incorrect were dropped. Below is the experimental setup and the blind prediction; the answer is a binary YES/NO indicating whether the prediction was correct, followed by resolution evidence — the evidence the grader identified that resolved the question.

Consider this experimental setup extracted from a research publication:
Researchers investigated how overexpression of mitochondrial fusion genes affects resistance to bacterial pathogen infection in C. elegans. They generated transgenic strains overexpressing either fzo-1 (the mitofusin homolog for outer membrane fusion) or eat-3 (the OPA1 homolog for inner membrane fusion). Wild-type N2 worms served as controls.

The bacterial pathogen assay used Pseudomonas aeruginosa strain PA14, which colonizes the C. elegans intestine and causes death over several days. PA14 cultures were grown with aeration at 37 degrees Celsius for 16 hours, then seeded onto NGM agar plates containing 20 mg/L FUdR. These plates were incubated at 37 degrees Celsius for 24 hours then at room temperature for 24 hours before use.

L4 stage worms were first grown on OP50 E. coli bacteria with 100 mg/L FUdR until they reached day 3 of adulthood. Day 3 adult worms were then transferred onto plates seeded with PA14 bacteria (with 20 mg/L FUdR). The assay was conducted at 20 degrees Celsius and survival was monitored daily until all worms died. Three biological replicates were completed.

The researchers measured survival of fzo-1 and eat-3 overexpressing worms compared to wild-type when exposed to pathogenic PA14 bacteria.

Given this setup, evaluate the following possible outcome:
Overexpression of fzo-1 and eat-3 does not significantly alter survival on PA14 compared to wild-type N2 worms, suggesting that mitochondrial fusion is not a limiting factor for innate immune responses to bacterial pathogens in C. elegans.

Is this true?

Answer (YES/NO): NO